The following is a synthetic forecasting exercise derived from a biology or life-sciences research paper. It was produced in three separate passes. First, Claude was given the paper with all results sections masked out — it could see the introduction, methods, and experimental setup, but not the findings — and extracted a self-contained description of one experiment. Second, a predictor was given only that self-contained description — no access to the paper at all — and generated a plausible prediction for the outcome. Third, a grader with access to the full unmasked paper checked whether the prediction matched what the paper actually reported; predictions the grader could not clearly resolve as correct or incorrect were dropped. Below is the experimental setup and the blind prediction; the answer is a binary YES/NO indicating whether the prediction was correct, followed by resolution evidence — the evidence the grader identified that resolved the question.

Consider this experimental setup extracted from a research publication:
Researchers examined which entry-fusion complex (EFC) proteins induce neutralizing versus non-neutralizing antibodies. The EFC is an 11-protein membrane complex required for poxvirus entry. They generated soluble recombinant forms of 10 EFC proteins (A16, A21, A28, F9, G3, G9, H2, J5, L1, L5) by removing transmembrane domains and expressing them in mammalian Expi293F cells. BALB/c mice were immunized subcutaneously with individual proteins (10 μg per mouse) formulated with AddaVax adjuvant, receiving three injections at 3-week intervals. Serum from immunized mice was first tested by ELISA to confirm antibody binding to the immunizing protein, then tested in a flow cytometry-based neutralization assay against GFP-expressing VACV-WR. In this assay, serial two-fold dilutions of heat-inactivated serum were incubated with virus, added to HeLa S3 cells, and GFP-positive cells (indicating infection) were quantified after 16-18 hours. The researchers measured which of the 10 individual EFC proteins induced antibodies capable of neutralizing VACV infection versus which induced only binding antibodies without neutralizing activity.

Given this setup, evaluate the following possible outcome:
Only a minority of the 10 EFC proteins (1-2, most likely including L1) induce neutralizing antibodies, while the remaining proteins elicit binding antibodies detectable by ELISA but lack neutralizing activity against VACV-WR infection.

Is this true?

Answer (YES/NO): NO